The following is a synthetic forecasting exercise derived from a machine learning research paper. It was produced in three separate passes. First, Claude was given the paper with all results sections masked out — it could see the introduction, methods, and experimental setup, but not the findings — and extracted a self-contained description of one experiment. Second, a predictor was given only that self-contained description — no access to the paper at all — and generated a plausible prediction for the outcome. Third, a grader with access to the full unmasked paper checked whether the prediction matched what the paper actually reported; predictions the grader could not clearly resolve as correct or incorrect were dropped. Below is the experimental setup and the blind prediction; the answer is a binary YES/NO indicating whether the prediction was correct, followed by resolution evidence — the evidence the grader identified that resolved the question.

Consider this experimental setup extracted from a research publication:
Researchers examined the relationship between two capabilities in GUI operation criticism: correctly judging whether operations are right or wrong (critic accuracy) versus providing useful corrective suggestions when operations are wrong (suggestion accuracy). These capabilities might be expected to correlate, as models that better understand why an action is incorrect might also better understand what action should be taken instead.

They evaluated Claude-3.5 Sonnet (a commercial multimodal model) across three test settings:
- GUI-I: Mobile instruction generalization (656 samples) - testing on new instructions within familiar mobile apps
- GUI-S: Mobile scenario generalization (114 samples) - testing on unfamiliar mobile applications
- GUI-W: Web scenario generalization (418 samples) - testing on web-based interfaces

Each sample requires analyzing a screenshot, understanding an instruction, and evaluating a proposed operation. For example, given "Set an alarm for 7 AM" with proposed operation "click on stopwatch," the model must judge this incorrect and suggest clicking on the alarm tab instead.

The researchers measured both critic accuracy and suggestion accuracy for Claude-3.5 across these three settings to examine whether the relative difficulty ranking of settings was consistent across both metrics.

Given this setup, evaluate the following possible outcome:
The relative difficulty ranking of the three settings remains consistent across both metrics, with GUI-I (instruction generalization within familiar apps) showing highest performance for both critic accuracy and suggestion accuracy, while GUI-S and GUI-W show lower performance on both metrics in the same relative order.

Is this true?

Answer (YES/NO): NO